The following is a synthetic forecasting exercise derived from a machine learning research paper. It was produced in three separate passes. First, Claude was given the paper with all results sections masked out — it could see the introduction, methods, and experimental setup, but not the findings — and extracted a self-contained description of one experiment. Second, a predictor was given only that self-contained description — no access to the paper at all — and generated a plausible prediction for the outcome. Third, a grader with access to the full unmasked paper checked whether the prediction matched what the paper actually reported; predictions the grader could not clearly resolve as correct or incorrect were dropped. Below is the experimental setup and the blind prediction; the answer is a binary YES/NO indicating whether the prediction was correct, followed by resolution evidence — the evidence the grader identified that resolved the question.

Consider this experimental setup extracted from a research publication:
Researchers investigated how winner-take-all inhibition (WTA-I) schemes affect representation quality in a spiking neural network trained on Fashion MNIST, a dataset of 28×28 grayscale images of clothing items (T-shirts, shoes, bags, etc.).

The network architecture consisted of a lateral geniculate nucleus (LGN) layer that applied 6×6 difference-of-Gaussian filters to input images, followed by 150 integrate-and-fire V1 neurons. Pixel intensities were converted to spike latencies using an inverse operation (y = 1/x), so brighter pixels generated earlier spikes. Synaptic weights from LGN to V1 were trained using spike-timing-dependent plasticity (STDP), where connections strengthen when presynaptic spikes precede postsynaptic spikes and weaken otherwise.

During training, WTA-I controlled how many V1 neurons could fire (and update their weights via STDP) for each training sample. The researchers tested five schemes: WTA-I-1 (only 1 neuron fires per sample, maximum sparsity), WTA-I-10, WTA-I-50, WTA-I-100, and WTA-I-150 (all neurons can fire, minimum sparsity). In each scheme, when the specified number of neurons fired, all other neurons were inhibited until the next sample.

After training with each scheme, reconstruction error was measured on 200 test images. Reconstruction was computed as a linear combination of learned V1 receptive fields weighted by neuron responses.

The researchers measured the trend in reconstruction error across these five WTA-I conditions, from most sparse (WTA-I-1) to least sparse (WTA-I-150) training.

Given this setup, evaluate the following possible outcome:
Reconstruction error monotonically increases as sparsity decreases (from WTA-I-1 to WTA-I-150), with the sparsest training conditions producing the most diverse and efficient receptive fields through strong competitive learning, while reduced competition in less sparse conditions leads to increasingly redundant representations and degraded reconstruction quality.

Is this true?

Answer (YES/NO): YES